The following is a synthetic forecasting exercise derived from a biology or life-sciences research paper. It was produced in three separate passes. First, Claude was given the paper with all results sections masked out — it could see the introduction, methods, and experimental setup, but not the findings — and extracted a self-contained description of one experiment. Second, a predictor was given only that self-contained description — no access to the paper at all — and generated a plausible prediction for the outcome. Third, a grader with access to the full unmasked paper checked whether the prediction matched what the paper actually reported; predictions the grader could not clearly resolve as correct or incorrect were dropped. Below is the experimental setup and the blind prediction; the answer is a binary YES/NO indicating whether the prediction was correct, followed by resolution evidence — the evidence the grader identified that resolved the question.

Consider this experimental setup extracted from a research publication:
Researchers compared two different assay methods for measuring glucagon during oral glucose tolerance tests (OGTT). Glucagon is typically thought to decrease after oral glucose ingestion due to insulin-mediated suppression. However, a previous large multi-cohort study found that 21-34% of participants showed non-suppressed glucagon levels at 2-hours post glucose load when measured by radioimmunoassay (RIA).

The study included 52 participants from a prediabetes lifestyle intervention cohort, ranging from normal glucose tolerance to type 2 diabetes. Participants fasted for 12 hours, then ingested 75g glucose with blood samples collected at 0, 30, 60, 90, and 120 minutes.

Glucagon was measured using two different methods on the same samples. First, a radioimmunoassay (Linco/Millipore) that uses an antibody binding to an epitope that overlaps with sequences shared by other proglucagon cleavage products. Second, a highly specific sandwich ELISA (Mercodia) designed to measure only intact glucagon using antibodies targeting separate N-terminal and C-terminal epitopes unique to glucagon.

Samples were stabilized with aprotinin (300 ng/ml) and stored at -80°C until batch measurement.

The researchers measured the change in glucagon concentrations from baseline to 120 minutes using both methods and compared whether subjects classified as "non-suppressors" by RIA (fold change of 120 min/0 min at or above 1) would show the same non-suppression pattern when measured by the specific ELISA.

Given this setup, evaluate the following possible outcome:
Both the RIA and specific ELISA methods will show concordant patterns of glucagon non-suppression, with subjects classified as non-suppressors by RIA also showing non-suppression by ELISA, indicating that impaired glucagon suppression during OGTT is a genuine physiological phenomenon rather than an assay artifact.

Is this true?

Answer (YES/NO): YES